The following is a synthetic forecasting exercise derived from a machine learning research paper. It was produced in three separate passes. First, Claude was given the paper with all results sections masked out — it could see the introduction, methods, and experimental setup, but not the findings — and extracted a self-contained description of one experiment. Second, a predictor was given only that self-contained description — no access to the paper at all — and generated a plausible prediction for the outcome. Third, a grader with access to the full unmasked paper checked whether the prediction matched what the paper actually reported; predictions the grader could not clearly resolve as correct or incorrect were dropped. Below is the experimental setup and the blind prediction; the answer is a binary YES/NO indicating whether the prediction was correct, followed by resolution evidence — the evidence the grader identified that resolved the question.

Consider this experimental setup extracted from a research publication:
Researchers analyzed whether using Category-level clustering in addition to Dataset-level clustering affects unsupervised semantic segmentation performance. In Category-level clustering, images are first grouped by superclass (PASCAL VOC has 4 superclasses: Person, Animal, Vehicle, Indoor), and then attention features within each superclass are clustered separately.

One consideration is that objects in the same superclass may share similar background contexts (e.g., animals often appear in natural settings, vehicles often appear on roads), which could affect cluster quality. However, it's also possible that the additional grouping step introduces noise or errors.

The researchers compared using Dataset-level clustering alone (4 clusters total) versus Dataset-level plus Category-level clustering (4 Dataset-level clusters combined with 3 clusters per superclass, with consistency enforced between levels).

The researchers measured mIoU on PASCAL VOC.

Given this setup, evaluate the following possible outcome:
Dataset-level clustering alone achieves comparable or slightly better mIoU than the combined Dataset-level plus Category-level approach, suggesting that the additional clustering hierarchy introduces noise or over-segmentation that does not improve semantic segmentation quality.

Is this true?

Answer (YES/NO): NO